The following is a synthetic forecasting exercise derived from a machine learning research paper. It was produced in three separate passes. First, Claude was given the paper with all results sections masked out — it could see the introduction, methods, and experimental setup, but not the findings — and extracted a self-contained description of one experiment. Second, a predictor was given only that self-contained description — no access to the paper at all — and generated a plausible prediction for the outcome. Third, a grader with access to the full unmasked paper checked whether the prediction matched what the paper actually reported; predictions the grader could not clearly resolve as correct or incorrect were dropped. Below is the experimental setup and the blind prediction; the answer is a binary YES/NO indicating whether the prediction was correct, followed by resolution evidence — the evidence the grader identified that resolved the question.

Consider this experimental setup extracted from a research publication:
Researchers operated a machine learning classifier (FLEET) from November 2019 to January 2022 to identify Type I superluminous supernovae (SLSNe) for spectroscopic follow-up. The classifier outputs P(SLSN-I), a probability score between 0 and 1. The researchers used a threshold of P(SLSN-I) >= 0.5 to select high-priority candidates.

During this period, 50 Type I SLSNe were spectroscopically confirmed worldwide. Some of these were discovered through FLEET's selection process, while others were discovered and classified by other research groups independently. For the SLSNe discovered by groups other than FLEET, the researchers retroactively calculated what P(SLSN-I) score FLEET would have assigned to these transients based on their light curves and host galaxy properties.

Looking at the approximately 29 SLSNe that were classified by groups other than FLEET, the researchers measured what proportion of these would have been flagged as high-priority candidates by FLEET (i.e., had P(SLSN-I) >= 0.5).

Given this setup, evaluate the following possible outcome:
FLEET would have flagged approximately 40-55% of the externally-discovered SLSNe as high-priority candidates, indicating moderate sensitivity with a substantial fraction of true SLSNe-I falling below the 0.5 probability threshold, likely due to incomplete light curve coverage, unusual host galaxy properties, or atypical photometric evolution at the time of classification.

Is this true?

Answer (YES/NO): NO